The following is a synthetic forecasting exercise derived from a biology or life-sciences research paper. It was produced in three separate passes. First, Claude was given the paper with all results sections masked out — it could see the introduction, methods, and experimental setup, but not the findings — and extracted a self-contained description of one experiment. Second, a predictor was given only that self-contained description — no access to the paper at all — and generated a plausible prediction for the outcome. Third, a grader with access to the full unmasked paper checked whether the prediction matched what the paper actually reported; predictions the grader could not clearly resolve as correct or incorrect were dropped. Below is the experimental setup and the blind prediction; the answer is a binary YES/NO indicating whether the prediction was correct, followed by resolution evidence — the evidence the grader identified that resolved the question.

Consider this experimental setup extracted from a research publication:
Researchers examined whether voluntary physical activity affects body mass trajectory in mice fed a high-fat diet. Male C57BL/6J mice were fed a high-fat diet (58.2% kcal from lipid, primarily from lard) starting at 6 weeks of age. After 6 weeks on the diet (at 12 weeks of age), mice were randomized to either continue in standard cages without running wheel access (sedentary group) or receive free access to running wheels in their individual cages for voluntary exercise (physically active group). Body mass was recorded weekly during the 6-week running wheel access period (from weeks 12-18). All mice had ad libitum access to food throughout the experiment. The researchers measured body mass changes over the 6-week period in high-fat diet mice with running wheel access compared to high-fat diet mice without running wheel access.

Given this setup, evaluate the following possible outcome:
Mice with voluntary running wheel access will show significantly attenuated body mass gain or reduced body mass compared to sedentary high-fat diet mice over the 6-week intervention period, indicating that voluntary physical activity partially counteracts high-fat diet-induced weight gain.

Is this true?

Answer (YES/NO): NO